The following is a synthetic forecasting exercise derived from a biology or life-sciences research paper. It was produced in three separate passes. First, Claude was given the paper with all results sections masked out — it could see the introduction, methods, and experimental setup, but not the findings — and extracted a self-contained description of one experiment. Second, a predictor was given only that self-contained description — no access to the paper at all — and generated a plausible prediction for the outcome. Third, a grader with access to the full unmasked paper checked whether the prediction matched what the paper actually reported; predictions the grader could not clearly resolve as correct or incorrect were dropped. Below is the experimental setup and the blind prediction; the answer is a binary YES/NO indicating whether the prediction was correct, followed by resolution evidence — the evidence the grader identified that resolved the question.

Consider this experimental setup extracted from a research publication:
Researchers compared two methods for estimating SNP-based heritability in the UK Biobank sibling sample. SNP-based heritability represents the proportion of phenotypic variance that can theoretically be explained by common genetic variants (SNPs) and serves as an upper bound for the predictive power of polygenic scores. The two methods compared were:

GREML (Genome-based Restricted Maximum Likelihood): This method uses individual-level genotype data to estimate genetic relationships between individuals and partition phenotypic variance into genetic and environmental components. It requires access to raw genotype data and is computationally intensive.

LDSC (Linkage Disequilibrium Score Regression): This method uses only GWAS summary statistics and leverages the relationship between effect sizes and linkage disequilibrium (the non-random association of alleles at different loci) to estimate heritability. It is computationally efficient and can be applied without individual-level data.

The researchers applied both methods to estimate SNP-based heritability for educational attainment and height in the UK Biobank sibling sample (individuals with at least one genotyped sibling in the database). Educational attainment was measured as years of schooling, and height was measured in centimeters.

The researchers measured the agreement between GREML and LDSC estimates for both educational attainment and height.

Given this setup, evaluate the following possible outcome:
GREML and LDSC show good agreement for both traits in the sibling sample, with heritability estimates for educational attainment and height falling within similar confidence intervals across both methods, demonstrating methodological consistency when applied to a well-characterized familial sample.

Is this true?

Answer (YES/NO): YES